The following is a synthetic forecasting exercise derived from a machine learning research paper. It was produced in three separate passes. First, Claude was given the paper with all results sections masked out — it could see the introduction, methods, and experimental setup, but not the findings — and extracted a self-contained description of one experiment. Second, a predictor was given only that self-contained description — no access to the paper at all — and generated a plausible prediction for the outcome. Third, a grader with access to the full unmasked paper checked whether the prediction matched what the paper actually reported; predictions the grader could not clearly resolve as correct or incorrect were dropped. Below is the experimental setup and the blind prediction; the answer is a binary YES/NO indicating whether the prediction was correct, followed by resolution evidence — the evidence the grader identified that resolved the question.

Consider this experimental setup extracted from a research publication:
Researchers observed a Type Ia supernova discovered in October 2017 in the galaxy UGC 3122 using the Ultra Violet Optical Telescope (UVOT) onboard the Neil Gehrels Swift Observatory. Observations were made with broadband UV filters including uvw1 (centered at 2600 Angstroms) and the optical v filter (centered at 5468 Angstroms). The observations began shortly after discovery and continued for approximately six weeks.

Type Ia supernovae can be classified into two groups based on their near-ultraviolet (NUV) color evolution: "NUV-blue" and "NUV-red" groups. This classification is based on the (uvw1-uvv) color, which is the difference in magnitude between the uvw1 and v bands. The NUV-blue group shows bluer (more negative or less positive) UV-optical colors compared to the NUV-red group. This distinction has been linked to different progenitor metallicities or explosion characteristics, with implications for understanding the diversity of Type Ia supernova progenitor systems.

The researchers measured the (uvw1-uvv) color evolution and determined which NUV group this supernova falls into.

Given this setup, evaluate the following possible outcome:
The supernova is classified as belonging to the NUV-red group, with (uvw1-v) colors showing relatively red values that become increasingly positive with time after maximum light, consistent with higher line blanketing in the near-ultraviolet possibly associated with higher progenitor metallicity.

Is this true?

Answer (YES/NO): NO